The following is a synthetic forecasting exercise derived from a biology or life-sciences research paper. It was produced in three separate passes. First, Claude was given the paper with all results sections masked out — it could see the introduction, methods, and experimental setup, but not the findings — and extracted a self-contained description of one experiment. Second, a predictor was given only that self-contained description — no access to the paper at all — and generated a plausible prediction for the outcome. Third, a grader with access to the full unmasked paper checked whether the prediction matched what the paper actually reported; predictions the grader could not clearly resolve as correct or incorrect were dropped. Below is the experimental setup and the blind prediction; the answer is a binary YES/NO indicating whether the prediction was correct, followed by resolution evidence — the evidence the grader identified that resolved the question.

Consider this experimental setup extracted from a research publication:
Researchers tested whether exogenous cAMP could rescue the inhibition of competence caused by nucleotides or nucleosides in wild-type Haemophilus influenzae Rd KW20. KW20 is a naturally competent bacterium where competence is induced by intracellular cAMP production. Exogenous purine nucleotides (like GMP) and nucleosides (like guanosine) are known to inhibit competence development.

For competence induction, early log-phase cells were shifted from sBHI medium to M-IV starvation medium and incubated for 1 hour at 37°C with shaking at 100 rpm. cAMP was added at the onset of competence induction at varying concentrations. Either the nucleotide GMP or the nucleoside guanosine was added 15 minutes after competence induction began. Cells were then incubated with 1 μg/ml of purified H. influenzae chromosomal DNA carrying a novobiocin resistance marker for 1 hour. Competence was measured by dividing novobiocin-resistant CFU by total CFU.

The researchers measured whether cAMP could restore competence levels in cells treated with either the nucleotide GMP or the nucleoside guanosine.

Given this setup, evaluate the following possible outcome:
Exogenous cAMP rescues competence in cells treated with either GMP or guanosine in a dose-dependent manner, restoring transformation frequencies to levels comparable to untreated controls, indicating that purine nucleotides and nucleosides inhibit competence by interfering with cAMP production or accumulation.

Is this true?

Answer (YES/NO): NO